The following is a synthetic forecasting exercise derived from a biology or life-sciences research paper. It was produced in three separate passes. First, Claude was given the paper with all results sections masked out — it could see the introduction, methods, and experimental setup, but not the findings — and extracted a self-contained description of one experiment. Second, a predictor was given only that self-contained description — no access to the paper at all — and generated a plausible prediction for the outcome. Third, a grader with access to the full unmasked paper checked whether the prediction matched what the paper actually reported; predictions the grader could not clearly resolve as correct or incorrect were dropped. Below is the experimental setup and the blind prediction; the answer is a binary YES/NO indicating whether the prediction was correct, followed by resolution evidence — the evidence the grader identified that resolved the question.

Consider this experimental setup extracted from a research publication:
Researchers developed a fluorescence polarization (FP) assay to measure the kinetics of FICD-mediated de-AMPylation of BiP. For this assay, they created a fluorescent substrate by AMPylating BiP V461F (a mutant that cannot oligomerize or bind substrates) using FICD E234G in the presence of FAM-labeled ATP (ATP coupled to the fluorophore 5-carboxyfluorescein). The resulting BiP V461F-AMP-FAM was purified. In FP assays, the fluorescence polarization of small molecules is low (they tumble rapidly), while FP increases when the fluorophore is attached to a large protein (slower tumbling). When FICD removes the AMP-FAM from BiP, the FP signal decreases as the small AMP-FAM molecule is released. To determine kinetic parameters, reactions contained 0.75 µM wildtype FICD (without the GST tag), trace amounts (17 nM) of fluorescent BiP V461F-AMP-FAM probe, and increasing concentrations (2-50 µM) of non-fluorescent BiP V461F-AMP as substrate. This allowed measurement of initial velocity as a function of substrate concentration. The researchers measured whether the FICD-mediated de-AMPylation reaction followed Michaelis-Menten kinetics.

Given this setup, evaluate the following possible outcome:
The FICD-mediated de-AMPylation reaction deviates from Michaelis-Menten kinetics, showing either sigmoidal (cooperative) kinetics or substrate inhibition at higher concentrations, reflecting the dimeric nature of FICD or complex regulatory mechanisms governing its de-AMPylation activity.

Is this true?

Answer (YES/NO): NO